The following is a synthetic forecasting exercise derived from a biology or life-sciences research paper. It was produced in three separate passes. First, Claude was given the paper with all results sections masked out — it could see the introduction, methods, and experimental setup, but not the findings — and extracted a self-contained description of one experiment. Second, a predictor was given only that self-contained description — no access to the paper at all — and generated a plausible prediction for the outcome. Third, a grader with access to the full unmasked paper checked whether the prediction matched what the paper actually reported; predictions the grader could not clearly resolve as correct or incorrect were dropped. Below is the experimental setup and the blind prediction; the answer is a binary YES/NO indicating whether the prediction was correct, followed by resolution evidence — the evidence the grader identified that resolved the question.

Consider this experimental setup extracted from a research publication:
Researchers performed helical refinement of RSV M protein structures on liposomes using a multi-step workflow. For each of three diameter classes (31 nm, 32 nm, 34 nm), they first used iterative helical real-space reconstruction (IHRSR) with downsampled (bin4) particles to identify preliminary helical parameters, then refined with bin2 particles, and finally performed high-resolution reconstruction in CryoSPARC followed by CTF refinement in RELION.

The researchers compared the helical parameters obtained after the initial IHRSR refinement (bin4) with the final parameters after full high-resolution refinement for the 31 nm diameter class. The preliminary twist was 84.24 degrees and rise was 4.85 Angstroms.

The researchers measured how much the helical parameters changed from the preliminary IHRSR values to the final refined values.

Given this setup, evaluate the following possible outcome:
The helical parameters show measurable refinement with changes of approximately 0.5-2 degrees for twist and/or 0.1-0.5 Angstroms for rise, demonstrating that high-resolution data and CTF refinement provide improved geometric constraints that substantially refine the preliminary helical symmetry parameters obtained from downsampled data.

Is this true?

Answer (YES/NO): NO